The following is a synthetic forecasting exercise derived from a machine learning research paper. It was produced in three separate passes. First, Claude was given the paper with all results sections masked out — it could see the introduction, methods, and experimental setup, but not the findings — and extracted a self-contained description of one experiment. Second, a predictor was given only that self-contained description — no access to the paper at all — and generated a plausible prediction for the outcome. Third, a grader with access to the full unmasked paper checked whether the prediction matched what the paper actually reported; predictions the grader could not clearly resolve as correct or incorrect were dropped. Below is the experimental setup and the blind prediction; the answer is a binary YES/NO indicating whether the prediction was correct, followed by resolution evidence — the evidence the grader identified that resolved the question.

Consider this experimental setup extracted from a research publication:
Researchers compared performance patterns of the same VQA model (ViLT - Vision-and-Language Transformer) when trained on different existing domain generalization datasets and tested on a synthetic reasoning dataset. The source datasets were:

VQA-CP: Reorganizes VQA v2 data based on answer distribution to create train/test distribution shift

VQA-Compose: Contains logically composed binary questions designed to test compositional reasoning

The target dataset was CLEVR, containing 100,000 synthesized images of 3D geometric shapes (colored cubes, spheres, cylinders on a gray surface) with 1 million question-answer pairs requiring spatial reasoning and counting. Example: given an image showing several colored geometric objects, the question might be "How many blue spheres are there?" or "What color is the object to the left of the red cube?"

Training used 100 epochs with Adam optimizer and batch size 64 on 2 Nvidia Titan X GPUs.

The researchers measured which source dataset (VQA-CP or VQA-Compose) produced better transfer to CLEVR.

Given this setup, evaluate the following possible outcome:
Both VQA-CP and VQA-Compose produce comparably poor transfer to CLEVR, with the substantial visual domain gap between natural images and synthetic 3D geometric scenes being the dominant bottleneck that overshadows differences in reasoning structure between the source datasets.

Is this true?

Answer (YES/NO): NO